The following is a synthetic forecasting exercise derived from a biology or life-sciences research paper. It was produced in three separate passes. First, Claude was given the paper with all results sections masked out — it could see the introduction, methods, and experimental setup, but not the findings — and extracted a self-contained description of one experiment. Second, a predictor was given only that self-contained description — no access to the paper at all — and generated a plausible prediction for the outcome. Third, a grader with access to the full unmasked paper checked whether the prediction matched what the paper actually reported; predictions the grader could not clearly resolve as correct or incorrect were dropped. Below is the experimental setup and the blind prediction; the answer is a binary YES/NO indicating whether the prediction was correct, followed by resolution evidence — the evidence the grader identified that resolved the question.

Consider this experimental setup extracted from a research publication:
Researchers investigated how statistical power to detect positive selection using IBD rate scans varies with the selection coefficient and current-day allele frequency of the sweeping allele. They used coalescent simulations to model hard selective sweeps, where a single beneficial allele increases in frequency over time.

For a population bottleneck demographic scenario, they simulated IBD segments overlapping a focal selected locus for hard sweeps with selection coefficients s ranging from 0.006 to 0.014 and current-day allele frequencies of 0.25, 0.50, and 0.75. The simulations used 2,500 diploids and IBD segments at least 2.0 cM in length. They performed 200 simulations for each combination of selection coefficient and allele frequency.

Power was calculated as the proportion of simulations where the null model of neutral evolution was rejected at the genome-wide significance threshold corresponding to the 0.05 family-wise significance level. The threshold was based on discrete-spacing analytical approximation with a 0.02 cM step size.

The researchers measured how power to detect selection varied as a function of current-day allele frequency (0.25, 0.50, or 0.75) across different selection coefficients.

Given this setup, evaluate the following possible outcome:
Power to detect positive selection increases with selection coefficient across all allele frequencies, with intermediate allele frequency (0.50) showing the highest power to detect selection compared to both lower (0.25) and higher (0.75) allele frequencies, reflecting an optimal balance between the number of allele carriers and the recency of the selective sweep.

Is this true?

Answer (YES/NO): YES